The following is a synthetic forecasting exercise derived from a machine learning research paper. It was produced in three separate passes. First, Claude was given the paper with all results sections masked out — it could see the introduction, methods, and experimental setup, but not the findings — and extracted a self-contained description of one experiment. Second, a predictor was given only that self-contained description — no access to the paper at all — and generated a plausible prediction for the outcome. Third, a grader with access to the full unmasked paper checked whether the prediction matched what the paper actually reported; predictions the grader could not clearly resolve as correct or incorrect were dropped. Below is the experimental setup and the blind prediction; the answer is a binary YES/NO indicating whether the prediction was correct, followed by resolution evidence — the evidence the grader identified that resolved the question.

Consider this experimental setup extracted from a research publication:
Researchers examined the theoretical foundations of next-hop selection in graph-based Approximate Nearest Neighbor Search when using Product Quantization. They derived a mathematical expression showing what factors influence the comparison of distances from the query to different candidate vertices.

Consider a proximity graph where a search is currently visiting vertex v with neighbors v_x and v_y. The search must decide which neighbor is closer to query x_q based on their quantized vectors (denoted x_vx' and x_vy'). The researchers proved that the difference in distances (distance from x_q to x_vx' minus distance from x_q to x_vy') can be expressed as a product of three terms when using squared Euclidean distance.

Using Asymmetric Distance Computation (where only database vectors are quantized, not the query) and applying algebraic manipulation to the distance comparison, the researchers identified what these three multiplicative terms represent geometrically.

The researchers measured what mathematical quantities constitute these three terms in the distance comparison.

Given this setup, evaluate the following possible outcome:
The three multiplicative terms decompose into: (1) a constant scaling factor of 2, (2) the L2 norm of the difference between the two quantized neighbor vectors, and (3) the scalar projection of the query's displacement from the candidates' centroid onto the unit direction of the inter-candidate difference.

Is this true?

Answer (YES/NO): NO